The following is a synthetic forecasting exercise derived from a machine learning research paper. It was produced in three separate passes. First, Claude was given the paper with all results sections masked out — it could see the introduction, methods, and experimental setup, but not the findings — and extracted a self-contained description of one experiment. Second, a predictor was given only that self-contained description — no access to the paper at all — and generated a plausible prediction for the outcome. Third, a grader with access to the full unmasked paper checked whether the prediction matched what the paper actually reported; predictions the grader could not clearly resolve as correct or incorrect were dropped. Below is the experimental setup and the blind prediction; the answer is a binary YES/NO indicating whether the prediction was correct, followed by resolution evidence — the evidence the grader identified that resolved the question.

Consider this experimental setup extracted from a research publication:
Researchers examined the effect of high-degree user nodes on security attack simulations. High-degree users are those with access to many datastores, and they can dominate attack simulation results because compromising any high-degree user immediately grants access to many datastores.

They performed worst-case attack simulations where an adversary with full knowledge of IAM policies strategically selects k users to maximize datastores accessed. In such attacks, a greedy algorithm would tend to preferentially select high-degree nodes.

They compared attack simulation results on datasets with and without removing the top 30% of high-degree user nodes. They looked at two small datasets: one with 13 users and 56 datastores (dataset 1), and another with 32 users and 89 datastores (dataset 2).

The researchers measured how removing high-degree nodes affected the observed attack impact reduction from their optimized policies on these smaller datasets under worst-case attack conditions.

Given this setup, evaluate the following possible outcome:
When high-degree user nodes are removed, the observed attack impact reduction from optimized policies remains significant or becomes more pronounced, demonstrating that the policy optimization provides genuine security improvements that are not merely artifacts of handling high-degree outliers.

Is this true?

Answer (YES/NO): NO